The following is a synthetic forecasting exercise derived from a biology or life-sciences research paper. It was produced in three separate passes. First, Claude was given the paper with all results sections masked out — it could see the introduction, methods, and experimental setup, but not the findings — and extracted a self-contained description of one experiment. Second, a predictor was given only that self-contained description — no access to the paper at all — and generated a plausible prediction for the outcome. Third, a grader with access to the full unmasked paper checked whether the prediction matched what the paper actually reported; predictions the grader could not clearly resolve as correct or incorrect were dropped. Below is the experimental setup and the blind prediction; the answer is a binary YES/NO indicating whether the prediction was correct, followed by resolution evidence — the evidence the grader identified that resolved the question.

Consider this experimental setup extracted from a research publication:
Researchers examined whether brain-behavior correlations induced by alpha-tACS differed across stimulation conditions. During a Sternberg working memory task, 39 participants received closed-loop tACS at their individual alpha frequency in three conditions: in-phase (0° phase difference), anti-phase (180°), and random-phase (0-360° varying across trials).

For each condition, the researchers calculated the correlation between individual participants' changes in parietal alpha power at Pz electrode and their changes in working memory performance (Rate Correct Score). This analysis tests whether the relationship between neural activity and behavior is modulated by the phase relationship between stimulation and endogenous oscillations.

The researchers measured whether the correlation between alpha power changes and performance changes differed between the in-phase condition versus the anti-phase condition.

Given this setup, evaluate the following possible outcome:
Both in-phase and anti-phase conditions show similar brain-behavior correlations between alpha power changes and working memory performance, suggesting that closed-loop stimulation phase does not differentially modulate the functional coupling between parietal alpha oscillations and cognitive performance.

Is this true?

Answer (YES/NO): NO